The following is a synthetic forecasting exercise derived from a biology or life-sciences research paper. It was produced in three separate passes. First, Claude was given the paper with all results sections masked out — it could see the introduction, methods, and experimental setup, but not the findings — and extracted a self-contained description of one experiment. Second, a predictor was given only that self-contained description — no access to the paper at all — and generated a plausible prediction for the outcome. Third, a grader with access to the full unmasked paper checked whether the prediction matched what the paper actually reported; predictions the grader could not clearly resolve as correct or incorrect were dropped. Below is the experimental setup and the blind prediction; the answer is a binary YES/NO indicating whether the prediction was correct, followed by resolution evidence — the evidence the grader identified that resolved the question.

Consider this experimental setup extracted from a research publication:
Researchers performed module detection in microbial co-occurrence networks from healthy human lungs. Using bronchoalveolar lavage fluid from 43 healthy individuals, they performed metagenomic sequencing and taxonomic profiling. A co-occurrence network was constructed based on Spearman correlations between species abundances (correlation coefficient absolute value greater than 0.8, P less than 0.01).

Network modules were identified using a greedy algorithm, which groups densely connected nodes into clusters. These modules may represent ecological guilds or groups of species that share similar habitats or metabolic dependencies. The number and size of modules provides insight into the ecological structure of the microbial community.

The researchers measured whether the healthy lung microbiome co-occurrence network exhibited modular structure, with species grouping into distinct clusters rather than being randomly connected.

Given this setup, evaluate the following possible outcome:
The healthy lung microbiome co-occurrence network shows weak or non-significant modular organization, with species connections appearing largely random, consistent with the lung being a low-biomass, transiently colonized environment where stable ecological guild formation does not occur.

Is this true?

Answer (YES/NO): NO